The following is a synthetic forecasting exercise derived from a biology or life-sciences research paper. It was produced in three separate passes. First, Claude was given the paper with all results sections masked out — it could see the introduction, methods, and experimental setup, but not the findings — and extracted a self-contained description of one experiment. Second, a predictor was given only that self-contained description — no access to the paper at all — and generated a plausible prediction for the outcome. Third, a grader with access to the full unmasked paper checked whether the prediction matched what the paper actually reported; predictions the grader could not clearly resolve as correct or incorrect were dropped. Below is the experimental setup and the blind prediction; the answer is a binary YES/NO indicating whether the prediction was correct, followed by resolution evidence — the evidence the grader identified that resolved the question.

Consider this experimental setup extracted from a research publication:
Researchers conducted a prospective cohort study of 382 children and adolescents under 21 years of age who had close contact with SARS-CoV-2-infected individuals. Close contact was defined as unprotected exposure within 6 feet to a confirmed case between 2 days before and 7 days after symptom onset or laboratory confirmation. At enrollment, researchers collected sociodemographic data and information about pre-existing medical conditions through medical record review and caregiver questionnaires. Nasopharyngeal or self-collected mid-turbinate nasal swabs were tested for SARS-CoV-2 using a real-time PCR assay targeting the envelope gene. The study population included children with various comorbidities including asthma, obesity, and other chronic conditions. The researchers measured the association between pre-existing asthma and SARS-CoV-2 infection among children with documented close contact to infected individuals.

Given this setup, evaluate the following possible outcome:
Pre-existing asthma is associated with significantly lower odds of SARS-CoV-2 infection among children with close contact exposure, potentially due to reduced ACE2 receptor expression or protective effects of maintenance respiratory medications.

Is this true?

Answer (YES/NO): YES